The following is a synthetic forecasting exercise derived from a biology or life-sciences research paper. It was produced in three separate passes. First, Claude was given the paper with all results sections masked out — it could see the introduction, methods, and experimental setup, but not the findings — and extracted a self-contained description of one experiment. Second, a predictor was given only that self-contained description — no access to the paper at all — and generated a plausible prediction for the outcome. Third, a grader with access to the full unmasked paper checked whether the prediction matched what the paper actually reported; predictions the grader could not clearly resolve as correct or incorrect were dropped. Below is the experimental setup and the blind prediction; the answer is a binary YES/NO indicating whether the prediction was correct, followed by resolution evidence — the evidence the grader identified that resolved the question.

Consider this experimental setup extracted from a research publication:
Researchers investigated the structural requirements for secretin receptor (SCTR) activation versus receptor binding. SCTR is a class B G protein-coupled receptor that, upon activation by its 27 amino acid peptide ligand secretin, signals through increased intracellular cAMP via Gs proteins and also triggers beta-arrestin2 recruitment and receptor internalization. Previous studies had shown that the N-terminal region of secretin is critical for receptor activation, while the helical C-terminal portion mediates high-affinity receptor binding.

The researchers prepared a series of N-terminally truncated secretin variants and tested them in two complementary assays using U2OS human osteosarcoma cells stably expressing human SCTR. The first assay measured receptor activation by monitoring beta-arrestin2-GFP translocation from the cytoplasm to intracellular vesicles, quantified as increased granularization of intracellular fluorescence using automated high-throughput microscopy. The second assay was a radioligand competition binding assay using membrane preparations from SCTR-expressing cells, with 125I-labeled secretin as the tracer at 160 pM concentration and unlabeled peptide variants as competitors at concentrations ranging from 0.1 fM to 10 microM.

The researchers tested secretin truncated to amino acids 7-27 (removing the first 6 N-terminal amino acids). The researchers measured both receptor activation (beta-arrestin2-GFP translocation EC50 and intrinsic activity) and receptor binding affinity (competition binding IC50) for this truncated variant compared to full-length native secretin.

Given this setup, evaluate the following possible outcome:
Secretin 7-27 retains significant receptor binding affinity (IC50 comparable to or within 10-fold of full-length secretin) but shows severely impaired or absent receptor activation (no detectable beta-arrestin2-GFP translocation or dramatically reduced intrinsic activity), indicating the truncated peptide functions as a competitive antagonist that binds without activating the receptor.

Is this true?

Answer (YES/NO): NO